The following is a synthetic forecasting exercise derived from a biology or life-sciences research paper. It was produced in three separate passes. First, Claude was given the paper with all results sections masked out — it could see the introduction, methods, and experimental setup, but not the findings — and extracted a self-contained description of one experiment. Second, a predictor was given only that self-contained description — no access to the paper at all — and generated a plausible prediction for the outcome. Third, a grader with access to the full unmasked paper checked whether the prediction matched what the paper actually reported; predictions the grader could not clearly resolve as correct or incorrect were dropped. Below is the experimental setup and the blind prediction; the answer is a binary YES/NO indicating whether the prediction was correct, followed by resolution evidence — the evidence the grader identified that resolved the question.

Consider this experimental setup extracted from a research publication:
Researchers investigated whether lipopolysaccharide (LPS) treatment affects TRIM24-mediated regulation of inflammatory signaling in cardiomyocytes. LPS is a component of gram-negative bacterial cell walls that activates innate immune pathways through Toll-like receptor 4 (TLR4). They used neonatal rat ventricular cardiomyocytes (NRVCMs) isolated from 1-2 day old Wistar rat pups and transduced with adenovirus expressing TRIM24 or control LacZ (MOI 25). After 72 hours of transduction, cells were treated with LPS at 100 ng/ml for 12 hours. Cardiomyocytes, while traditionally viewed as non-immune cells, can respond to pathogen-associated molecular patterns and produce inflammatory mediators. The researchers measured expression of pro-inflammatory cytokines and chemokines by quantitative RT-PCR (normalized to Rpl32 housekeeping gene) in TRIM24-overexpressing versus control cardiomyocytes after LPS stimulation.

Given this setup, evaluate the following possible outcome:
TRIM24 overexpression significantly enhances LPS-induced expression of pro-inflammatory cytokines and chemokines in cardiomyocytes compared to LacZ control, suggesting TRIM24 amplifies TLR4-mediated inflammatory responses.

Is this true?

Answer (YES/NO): NO